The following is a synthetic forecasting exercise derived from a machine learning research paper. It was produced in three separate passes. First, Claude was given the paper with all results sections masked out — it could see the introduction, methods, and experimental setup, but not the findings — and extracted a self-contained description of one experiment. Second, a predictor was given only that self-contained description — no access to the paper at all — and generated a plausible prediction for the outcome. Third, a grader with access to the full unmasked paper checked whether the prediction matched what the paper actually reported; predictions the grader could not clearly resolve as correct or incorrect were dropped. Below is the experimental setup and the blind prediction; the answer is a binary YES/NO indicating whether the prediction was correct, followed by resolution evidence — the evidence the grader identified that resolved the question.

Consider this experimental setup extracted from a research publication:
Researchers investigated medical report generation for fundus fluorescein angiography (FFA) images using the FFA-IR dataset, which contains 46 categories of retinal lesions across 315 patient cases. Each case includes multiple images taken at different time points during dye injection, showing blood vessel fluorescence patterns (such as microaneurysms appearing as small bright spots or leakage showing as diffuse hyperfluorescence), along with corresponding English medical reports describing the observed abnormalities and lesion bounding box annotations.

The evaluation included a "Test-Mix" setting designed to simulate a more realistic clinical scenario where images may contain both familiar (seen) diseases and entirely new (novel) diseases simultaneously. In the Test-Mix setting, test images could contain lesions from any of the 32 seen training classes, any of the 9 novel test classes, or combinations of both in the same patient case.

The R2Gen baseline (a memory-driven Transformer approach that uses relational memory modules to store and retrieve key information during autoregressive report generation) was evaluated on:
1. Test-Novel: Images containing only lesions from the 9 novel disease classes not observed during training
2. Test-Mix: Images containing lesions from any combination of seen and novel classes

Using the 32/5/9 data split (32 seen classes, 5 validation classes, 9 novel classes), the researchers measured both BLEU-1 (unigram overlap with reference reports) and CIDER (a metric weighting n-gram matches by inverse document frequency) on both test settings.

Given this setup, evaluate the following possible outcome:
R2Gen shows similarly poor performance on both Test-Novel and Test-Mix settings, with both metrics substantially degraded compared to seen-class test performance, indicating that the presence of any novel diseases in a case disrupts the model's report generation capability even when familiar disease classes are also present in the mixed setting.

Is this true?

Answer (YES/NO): NO